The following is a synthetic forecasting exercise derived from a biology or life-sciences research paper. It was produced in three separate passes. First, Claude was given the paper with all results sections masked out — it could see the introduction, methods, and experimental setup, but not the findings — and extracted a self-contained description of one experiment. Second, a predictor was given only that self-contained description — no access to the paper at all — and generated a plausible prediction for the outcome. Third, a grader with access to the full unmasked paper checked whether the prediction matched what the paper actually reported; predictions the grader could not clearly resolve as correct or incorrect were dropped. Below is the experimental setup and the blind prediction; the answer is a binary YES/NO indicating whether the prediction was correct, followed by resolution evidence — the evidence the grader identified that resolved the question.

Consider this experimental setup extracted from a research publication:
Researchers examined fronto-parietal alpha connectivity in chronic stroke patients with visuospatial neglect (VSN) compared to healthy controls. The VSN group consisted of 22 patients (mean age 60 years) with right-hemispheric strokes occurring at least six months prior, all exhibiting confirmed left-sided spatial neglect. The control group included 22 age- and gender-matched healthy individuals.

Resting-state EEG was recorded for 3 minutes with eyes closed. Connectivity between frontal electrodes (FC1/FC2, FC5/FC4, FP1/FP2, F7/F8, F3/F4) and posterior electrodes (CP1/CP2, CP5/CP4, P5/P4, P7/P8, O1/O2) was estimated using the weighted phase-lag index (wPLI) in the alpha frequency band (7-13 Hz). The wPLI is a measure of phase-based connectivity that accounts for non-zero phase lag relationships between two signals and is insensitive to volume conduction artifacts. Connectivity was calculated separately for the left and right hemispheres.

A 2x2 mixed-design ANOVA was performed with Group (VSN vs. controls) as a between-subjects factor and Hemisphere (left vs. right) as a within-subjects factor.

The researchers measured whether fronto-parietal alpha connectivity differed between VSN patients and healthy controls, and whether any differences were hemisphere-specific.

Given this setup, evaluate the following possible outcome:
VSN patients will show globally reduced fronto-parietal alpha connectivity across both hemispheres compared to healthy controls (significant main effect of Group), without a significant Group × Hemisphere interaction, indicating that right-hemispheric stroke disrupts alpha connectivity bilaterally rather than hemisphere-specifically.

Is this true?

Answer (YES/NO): NO